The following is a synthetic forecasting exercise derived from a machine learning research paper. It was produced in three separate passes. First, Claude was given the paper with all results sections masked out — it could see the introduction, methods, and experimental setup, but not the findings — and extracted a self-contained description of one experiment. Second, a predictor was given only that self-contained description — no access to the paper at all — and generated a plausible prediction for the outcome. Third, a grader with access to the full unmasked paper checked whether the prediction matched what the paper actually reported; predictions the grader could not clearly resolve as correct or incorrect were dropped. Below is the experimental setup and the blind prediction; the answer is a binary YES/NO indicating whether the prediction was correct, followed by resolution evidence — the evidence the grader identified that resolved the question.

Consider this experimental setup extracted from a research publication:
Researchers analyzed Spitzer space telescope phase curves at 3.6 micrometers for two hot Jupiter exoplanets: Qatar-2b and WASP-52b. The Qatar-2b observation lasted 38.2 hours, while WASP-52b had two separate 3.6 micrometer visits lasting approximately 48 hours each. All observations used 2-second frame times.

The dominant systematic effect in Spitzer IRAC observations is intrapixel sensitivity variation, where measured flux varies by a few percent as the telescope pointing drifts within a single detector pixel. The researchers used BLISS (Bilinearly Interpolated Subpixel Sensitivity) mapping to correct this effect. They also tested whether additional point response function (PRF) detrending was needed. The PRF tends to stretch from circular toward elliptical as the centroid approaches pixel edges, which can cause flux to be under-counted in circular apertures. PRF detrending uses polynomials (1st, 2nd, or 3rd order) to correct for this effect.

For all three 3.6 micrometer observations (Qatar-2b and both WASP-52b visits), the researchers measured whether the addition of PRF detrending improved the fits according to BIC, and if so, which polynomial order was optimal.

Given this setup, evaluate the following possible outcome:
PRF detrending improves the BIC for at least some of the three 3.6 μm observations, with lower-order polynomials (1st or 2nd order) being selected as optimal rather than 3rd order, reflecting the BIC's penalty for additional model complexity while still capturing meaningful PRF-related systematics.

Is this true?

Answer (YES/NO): YES